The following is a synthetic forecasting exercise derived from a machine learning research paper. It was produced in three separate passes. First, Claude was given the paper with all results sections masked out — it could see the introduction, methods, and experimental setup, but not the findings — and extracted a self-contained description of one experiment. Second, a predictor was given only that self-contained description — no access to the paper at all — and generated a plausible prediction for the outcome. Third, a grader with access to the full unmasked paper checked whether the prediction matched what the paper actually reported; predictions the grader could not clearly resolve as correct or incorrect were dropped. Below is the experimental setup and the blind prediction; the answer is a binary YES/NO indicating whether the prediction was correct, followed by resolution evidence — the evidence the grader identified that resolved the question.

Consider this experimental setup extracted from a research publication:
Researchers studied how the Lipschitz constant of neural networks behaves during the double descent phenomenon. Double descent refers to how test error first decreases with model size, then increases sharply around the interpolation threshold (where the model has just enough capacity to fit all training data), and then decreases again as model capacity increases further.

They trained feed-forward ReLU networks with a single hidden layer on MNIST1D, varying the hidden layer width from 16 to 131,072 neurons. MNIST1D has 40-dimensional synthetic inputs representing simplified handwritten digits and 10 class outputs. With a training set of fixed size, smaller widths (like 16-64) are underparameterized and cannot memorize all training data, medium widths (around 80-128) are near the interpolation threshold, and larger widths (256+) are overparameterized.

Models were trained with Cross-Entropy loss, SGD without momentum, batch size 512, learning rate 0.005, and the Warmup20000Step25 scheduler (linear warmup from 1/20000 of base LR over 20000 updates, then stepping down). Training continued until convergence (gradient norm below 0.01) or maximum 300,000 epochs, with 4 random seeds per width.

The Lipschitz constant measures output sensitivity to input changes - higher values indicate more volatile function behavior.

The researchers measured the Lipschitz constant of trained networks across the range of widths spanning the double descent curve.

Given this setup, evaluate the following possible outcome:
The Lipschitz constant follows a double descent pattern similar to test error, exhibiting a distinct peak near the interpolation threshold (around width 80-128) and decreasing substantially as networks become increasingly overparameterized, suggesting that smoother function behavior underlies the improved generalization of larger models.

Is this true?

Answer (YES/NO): YES